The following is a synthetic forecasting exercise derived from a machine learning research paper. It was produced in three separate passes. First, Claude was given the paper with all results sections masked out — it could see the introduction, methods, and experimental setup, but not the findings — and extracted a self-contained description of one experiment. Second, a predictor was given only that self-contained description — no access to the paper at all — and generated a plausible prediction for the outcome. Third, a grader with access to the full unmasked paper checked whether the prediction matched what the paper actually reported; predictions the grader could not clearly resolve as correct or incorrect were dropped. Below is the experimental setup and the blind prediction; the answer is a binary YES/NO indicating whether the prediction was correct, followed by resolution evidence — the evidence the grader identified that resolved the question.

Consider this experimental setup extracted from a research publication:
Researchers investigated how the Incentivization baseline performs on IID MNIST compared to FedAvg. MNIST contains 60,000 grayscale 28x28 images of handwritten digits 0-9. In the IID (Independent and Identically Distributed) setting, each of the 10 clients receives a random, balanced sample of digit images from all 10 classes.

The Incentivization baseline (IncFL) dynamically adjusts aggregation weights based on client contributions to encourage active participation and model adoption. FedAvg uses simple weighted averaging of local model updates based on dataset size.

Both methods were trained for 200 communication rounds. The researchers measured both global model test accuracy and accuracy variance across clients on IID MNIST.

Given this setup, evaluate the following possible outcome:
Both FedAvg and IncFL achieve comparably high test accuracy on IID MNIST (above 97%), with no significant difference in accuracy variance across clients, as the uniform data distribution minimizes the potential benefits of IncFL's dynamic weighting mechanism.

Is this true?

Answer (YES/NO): NO